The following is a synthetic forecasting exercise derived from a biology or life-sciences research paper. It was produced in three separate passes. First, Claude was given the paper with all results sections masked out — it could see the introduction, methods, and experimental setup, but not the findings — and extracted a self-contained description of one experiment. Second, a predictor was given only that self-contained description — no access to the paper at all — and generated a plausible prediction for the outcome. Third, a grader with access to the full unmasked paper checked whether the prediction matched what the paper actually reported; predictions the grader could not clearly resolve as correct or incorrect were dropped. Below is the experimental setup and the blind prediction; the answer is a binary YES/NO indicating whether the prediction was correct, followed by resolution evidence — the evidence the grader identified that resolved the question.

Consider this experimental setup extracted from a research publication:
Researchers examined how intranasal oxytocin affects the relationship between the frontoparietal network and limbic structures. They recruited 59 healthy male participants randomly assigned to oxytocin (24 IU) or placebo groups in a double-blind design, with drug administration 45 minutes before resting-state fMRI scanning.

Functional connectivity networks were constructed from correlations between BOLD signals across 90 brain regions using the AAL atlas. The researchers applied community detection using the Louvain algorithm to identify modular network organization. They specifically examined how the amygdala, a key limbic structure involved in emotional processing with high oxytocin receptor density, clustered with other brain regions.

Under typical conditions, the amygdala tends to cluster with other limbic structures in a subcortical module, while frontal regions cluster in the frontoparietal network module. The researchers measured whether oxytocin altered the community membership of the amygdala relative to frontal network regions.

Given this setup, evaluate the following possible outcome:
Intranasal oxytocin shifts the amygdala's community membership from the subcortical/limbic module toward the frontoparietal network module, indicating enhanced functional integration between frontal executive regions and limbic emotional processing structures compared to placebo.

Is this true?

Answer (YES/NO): NO